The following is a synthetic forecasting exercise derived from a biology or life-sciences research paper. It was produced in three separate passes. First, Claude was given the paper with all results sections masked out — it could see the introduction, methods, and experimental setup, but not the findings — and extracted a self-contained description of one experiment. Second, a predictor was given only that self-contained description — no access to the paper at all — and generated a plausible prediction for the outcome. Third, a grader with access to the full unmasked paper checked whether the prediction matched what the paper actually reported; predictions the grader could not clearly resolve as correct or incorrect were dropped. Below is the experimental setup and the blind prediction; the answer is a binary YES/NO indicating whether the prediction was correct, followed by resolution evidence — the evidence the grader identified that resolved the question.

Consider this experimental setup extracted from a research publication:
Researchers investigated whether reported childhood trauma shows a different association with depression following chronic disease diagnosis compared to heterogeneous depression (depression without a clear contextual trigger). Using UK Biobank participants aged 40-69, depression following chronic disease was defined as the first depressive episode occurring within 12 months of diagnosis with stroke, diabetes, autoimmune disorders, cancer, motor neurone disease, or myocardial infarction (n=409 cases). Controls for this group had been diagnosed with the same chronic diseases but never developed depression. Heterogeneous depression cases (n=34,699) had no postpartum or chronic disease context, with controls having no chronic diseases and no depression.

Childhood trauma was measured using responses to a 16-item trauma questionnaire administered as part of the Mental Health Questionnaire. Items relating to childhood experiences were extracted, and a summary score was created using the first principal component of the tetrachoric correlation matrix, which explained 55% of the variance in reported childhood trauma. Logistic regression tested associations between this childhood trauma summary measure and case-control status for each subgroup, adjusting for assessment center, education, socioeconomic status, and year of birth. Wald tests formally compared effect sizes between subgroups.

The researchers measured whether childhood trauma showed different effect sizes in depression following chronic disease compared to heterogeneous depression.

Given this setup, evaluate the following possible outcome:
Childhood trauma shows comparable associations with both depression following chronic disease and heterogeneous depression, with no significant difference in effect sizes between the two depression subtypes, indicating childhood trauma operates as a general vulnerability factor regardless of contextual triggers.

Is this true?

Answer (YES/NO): NO